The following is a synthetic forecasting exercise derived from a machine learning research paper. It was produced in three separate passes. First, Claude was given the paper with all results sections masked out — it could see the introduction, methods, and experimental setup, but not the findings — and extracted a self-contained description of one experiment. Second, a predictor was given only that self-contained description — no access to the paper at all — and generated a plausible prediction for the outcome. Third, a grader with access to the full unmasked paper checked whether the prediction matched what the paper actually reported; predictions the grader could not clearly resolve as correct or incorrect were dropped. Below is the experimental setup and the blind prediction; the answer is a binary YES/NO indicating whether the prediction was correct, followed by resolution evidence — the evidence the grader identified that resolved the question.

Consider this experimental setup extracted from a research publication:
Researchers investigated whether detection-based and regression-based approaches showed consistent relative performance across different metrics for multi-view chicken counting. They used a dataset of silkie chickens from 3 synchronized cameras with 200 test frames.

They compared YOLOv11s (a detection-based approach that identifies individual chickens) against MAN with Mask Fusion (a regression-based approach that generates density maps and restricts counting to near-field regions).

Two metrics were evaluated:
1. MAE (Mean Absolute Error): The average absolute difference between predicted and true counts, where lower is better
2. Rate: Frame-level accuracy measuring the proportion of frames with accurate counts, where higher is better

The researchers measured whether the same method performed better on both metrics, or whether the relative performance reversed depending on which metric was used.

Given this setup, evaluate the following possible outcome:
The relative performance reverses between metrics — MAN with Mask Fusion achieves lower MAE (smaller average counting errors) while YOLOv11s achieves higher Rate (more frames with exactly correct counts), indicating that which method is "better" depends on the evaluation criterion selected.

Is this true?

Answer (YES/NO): YES